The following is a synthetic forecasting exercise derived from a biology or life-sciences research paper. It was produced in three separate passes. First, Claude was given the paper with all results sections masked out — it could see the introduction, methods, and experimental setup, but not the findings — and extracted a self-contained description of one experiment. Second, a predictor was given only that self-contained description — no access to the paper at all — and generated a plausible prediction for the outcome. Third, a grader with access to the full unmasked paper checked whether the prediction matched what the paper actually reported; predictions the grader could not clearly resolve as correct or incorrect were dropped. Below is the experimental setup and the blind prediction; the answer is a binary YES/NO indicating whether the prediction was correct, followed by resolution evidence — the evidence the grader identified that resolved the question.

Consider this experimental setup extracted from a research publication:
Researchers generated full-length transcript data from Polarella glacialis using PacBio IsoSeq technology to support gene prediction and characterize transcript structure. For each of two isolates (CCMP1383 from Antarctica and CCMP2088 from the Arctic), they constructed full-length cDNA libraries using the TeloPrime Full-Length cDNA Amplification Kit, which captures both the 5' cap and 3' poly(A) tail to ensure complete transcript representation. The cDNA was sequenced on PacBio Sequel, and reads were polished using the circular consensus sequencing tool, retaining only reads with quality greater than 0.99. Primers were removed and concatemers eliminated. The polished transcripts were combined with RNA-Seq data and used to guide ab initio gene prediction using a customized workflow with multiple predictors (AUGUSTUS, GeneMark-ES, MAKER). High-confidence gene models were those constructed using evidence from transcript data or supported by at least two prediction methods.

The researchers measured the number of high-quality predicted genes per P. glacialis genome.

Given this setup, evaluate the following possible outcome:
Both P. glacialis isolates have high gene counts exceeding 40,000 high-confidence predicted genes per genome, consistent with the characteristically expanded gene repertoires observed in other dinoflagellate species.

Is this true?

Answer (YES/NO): YES